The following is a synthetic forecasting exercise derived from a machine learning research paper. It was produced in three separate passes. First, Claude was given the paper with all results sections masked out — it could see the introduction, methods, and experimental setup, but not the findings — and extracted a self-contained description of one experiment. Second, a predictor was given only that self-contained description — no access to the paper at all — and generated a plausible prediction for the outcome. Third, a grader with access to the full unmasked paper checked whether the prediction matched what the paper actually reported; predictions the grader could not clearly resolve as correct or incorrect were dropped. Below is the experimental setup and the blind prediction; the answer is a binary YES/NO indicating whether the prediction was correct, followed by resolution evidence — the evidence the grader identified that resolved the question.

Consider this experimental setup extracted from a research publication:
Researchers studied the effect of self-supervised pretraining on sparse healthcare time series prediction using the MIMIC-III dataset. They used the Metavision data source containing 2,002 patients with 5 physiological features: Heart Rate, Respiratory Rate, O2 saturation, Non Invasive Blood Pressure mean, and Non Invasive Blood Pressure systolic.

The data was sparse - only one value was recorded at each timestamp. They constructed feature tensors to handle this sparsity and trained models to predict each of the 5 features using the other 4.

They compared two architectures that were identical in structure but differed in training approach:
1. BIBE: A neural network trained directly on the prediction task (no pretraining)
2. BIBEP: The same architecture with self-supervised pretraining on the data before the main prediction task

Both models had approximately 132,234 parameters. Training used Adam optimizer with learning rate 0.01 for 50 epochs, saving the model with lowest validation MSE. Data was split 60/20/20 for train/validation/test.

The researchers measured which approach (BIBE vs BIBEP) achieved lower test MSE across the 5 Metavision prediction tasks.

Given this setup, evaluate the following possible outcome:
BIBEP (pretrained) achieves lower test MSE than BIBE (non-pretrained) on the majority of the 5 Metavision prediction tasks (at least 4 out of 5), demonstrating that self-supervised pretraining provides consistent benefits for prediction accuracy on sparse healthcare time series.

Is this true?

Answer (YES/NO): NO